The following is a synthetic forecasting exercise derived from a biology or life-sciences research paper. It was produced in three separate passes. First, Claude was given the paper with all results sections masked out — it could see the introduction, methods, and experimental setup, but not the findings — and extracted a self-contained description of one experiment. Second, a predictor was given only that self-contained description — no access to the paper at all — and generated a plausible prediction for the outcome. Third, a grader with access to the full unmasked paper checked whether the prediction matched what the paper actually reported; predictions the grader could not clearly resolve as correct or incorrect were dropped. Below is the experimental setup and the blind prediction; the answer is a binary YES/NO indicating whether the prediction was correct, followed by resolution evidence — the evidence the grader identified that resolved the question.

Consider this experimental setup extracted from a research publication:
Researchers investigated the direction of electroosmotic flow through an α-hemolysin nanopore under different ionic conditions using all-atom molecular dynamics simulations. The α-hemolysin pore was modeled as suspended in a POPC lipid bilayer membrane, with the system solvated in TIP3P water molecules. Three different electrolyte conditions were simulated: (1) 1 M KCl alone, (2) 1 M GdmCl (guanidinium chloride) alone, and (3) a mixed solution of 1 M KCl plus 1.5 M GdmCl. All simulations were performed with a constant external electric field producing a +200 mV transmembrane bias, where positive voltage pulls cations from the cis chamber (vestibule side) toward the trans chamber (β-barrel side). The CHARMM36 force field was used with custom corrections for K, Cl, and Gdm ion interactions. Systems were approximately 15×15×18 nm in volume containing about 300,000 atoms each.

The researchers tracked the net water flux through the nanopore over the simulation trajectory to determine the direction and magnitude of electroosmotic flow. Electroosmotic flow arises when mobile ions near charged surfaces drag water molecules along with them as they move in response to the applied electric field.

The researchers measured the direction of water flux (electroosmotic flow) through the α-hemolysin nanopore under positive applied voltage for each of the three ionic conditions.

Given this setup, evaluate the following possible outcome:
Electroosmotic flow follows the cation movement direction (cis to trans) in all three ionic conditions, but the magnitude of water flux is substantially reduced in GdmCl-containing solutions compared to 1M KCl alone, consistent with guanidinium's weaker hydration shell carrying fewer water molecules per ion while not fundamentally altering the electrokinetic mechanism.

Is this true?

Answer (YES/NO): NO